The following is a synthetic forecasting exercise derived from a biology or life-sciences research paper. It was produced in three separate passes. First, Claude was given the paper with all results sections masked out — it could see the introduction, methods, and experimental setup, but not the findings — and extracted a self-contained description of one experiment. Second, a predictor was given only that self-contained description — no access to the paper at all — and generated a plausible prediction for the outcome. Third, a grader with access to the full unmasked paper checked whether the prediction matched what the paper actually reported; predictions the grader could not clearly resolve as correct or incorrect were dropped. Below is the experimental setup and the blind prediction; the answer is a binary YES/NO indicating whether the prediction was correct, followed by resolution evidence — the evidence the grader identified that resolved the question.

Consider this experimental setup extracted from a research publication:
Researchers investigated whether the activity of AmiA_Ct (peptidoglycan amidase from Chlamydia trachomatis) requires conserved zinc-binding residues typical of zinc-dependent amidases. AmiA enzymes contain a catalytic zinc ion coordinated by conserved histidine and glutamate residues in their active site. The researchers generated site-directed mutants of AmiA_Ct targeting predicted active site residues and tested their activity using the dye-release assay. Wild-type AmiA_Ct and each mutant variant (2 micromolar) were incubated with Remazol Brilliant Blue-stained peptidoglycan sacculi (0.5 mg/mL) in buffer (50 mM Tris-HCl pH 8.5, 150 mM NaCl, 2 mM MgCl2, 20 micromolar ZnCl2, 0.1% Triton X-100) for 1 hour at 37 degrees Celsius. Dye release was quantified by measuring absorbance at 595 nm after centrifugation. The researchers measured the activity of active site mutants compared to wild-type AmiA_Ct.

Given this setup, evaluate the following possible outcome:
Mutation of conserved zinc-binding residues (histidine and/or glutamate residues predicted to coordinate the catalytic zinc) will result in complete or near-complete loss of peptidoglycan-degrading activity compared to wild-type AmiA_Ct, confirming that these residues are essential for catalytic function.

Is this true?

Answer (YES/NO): YES